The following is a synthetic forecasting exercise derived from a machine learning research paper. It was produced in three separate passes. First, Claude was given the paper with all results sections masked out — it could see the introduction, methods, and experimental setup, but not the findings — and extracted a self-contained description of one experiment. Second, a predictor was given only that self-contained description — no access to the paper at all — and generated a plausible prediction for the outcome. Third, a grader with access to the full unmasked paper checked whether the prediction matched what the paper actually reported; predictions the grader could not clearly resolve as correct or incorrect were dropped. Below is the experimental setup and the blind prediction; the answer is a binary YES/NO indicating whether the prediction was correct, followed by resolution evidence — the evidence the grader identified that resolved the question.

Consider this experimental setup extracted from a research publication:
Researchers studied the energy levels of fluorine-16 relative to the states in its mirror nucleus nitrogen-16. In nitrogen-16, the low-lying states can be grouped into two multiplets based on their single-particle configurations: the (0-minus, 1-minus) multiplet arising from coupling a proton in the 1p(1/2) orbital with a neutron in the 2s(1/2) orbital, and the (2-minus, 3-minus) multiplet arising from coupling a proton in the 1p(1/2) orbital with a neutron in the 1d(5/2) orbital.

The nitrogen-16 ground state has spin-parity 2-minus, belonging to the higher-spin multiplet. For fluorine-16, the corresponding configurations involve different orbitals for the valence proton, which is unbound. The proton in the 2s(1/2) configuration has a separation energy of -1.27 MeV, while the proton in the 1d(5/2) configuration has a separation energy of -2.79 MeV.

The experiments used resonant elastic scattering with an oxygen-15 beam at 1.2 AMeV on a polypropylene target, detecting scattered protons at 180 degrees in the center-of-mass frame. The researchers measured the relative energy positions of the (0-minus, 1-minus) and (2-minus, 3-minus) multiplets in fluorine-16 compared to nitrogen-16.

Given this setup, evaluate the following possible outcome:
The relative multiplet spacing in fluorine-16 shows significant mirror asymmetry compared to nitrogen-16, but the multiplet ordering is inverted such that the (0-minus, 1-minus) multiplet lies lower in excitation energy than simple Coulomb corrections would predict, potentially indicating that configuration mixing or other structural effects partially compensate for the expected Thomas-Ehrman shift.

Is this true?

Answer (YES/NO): YES